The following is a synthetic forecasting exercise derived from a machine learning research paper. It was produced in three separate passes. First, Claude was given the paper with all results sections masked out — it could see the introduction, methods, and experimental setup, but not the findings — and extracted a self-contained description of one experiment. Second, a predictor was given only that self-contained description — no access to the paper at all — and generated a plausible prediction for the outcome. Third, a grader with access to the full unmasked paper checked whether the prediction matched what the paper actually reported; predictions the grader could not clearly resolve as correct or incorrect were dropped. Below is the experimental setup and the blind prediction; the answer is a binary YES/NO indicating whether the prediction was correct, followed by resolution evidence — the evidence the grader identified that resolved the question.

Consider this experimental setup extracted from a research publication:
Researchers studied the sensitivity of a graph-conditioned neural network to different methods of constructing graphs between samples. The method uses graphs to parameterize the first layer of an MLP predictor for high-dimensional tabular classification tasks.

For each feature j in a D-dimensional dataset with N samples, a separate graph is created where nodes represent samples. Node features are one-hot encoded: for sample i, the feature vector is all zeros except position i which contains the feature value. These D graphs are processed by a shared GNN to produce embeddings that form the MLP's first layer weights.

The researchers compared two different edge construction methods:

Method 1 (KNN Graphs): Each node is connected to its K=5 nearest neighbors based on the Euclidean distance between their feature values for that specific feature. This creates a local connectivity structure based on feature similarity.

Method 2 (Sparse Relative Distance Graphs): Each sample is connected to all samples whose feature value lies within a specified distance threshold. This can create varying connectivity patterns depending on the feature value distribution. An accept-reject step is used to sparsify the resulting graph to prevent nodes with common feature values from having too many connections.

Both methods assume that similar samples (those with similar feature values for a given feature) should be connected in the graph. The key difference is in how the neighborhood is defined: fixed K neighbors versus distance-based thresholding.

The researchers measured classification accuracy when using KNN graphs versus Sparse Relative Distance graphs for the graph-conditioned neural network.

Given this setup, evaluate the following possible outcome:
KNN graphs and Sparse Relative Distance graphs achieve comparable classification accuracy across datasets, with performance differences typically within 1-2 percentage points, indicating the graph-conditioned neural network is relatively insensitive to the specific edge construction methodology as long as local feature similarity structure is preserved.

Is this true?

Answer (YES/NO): YES